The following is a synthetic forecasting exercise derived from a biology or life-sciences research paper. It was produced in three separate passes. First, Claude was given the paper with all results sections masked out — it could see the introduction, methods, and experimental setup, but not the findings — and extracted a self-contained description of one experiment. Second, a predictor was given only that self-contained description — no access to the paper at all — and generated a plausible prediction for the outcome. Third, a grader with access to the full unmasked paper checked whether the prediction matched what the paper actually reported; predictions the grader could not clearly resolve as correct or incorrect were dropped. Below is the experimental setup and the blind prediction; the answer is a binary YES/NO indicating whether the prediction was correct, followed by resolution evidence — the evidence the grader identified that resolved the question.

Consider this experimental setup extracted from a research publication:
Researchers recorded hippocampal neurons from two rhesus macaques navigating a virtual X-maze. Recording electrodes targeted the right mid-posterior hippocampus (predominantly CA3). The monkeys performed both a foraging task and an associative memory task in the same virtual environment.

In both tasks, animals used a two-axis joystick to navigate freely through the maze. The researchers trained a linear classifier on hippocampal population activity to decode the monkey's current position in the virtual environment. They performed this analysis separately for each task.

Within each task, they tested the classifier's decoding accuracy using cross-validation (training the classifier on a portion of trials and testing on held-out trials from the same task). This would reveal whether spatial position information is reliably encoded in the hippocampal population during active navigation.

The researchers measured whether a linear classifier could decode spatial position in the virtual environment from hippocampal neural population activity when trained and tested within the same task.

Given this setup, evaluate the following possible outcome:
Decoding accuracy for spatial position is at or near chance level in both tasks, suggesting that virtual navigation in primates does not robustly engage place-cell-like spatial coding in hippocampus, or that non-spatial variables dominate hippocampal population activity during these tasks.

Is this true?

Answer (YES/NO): NO